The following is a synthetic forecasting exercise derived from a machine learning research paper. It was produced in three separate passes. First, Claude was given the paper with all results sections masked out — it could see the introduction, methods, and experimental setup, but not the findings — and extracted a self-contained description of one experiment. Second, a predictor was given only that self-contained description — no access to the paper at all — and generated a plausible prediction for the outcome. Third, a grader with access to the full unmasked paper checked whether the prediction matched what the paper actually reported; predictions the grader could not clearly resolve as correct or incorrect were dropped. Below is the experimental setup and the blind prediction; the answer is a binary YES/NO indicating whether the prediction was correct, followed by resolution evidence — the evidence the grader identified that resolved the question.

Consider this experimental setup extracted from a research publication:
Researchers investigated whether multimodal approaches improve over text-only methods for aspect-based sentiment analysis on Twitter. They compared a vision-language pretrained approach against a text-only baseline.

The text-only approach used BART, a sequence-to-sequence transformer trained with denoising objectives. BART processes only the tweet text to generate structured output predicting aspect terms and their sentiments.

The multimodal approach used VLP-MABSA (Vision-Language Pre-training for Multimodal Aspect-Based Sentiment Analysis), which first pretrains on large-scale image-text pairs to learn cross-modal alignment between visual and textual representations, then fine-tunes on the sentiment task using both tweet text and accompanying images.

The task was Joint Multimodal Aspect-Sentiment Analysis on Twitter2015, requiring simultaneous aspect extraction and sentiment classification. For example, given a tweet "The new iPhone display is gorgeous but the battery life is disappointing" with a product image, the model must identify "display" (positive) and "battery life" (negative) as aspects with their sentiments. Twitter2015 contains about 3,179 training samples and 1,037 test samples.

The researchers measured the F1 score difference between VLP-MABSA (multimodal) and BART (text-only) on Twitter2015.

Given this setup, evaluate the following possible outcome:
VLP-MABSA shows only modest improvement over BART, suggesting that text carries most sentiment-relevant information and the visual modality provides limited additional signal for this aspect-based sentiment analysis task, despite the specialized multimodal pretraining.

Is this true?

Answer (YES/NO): YES